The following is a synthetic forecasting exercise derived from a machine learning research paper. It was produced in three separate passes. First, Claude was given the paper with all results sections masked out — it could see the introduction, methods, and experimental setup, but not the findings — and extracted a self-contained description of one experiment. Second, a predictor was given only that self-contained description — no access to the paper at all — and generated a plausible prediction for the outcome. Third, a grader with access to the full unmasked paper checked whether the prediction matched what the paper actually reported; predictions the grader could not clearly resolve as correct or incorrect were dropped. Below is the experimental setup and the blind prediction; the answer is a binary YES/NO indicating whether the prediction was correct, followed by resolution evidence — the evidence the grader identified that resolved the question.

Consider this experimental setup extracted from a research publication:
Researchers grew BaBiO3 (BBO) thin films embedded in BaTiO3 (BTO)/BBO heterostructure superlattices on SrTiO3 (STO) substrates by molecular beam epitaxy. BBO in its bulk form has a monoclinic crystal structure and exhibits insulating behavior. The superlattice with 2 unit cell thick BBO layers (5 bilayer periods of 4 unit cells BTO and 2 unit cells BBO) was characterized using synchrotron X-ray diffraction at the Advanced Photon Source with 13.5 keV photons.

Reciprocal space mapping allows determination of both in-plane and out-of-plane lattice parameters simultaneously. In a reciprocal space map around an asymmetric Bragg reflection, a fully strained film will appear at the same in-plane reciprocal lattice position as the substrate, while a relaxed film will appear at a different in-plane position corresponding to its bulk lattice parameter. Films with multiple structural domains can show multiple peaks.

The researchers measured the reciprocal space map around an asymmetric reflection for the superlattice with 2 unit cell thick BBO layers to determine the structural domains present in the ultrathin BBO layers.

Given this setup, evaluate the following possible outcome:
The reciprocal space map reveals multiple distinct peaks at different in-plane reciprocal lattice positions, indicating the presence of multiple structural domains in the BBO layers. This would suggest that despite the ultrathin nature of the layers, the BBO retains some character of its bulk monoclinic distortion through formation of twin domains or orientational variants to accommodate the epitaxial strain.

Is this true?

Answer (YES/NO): NO